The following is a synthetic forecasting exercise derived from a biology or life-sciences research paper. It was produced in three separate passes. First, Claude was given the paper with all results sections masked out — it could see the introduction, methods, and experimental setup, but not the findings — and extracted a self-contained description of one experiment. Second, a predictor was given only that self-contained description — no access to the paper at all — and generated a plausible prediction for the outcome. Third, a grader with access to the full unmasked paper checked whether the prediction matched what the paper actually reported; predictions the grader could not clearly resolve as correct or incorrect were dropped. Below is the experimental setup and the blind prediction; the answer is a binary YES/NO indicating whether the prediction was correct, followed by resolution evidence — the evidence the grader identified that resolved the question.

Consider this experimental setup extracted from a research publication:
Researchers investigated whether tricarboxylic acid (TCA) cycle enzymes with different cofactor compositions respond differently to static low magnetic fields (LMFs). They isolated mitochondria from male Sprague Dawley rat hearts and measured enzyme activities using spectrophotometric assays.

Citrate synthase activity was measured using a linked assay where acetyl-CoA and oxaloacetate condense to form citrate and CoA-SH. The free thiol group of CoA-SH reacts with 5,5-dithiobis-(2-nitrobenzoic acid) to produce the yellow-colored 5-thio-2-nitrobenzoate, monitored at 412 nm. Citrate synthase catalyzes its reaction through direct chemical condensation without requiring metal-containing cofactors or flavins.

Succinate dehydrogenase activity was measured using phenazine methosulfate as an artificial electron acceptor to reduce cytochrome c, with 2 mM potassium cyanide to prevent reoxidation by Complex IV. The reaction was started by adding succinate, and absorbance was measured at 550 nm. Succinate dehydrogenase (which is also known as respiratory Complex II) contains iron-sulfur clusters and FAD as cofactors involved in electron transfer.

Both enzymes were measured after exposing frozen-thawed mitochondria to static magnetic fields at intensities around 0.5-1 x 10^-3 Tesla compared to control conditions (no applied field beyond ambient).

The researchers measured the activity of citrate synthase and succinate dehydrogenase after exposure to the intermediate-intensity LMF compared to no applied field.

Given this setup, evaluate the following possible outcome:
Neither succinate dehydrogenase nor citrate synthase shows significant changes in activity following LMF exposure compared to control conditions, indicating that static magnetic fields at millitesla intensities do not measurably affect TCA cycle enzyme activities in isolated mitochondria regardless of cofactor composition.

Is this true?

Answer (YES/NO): NO